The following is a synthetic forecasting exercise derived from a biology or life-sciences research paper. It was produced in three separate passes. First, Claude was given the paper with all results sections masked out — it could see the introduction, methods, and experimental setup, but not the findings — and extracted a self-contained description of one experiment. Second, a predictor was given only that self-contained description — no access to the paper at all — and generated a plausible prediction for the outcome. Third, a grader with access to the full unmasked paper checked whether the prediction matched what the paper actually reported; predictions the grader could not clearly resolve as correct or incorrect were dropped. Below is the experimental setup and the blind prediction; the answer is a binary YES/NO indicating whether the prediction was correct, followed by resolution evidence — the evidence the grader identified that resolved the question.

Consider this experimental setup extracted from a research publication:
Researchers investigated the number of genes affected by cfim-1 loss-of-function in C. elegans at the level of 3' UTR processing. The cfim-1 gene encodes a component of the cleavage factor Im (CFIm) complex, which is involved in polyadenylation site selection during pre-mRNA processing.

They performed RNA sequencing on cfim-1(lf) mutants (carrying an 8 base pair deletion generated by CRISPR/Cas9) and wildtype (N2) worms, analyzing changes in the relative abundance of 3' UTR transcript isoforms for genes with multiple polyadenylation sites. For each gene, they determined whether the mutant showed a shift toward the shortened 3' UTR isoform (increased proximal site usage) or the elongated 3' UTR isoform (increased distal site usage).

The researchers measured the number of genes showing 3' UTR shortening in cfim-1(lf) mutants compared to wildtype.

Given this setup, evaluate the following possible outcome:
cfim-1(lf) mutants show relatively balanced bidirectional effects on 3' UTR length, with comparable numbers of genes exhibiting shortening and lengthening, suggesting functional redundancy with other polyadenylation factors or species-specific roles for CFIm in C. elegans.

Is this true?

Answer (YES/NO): NO